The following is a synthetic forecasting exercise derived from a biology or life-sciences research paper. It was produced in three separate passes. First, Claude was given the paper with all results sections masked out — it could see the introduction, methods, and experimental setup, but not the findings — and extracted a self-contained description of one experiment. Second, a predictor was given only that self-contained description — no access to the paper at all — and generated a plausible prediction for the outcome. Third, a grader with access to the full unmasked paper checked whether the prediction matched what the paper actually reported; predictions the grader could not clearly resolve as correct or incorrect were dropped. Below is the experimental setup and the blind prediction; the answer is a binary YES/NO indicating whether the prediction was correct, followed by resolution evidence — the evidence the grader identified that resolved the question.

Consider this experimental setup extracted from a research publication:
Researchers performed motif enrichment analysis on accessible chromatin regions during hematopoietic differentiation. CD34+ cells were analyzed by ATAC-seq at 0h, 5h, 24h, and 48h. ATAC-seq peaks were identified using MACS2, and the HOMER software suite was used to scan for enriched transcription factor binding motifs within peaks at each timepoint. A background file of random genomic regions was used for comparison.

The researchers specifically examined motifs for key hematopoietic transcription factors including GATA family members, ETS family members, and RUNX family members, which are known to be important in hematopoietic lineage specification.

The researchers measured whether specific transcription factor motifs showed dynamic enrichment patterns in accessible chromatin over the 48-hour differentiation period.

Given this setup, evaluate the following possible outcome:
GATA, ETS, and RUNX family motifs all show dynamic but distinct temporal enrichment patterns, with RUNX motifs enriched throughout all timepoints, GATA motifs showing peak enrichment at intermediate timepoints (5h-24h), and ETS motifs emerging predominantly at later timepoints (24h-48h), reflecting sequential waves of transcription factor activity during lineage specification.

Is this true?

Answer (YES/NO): NO